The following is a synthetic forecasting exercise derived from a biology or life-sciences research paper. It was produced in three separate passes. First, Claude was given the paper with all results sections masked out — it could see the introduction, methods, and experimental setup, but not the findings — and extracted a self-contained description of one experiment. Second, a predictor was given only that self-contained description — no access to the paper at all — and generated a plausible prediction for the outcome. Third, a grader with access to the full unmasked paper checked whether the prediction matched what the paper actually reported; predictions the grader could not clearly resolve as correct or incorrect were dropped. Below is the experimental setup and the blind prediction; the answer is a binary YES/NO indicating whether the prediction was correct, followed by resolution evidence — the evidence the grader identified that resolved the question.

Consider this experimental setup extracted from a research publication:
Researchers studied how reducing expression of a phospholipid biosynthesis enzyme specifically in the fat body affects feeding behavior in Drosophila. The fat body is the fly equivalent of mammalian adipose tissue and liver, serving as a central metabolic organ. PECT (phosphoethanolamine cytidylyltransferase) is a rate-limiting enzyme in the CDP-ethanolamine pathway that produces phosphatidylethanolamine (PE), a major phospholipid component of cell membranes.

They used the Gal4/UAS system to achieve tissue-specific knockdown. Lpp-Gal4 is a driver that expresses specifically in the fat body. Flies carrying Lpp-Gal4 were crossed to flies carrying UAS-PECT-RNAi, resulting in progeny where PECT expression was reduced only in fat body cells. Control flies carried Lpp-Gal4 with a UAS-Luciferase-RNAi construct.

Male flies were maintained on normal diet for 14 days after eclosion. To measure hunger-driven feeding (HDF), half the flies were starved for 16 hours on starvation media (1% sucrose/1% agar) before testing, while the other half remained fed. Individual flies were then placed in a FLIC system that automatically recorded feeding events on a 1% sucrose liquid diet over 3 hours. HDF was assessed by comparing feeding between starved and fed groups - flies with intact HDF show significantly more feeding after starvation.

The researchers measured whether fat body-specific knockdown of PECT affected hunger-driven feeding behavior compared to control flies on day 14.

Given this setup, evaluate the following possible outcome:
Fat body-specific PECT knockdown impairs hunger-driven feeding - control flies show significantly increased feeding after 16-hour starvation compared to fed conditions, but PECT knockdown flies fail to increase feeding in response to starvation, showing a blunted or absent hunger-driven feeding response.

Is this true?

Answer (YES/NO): YES